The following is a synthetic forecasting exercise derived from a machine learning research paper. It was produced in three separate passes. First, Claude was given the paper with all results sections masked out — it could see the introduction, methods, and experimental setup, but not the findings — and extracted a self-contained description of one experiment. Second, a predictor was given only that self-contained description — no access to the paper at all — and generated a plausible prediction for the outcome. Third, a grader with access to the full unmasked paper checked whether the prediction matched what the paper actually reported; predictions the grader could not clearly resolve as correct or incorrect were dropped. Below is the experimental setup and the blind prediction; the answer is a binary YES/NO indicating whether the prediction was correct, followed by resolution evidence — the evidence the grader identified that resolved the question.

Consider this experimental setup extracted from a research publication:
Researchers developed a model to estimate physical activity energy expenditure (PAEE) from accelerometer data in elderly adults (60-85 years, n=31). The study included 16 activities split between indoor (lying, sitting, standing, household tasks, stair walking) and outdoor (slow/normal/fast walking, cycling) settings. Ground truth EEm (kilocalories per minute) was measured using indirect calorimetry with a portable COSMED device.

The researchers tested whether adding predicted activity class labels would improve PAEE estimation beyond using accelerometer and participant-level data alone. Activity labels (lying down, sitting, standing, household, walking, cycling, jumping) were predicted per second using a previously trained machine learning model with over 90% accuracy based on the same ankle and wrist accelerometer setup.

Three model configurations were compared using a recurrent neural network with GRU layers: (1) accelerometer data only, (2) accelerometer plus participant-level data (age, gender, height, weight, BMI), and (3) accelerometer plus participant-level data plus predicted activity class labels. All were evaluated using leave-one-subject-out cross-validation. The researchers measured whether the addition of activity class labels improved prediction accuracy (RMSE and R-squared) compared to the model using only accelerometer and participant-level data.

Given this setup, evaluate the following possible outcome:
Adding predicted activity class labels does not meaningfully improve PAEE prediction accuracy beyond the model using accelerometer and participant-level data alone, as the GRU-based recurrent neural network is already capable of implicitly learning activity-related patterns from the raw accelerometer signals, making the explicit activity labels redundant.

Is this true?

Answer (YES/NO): YES